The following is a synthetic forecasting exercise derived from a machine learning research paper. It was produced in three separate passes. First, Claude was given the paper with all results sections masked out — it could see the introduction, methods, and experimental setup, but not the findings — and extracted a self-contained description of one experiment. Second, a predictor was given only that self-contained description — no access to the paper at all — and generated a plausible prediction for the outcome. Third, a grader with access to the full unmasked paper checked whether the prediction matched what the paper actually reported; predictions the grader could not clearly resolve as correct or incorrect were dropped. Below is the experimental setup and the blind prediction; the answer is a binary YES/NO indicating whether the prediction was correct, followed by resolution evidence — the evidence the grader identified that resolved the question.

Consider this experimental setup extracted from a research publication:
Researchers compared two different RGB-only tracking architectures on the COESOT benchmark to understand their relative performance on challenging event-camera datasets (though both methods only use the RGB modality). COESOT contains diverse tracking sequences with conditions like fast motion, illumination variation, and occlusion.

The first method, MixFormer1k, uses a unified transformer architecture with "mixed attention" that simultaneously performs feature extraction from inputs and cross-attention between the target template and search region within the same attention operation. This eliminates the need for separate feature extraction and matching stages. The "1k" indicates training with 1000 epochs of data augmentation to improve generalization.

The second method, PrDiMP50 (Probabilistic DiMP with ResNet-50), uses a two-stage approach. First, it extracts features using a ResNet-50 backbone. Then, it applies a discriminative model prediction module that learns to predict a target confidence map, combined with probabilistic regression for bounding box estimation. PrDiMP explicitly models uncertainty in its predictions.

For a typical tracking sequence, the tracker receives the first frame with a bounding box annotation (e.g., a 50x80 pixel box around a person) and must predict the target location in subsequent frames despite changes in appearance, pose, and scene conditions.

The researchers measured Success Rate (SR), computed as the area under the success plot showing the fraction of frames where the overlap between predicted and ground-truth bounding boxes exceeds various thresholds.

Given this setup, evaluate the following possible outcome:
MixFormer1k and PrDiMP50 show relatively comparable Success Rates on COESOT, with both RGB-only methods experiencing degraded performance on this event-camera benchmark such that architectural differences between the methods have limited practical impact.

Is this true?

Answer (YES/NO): YES